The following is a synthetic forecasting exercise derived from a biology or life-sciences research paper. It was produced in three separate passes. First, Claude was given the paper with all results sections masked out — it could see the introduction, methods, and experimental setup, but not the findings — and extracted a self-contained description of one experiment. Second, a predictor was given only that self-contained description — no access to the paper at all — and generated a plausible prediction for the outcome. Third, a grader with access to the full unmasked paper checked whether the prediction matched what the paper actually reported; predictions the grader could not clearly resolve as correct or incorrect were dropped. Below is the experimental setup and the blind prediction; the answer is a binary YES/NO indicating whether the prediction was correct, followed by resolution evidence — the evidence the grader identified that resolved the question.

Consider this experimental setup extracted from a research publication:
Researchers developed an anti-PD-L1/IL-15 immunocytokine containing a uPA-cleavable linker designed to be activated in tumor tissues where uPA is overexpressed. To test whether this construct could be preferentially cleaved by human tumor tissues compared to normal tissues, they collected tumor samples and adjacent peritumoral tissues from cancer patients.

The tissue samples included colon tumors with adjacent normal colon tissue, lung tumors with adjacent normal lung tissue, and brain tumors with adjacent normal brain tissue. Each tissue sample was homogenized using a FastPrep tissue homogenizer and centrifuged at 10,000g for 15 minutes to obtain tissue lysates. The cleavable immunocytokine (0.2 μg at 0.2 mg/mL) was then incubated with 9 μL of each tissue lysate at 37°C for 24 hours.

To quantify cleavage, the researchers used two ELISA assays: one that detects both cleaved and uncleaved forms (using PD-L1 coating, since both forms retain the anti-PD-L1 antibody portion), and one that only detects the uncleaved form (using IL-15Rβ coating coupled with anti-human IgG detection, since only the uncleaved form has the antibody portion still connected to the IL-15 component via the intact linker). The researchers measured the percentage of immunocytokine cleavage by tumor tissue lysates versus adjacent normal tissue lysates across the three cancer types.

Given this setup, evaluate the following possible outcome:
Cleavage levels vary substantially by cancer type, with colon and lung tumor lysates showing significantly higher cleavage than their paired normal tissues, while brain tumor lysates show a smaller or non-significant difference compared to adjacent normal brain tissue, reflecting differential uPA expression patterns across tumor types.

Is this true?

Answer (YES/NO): NO